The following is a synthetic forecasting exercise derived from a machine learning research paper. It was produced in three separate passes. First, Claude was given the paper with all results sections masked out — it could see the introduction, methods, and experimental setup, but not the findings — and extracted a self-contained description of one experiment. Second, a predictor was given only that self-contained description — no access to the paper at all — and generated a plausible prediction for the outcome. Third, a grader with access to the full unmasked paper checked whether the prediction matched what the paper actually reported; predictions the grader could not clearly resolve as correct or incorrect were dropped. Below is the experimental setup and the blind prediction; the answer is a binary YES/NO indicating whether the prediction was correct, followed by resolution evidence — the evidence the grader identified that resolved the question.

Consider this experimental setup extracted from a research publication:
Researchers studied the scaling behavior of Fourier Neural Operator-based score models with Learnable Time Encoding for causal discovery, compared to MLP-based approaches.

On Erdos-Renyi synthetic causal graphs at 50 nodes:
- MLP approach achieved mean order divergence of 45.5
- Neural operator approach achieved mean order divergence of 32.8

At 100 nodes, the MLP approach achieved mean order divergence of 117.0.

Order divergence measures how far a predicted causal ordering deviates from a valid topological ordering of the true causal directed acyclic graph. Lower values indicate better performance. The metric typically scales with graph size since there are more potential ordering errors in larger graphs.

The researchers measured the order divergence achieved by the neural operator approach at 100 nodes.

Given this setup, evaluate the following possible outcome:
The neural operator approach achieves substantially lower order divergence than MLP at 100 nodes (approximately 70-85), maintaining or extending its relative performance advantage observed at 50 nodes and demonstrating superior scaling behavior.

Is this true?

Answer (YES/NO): NO